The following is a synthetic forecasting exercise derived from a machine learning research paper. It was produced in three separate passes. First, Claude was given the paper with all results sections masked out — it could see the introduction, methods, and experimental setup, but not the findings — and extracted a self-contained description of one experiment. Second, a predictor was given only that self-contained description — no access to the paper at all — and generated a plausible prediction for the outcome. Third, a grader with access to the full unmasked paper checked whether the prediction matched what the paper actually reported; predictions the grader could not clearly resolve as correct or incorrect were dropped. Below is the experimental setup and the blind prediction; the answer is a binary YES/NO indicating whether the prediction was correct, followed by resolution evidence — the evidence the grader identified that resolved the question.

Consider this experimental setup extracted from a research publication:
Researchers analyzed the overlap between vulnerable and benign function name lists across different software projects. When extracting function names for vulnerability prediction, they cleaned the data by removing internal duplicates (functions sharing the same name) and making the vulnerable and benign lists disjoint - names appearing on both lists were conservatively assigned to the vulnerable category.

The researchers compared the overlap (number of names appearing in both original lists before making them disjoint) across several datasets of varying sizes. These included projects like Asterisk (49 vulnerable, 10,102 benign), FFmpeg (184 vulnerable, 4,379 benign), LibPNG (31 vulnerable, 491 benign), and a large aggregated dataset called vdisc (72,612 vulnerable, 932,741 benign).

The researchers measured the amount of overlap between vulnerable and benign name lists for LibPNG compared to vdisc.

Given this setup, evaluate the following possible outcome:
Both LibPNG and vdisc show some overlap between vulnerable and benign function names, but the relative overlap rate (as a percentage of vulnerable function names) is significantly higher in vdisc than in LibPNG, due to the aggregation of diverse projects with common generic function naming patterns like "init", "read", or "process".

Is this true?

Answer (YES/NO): NO